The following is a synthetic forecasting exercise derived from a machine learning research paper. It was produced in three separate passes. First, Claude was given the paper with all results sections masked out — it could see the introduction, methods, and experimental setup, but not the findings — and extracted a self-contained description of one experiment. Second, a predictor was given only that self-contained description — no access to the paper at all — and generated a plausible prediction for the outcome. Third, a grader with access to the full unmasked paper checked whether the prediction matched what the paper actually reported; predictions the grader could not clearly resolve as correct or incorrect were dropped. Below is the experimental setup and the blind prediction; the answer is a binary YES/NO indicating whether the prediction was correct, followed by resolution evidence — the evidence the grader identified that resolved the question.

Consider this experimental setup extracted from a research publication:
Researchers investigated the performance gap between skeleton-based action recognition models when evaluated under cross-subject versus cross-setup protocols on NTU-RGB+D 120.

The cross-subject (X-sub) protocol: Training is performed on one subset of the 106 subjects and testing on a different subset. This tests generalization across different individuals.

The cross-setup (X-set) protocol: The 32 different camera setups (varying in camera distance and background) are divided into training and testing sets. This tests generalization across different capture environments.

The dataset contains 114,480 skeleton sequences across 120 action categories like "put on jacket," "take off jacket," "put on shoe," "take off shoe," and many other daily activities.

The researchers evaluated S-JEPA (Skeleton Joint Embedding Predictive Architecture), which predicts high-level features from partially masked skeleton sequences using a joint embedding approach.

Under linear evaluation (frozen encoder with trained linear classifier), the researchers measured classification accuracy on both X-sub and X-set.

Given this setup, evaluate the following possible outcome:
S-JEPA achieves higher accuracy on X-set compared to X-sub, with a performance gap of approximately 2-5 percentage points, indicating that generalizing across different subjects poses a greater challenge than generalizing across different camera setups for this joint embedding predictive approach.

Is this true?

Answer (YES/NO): NO